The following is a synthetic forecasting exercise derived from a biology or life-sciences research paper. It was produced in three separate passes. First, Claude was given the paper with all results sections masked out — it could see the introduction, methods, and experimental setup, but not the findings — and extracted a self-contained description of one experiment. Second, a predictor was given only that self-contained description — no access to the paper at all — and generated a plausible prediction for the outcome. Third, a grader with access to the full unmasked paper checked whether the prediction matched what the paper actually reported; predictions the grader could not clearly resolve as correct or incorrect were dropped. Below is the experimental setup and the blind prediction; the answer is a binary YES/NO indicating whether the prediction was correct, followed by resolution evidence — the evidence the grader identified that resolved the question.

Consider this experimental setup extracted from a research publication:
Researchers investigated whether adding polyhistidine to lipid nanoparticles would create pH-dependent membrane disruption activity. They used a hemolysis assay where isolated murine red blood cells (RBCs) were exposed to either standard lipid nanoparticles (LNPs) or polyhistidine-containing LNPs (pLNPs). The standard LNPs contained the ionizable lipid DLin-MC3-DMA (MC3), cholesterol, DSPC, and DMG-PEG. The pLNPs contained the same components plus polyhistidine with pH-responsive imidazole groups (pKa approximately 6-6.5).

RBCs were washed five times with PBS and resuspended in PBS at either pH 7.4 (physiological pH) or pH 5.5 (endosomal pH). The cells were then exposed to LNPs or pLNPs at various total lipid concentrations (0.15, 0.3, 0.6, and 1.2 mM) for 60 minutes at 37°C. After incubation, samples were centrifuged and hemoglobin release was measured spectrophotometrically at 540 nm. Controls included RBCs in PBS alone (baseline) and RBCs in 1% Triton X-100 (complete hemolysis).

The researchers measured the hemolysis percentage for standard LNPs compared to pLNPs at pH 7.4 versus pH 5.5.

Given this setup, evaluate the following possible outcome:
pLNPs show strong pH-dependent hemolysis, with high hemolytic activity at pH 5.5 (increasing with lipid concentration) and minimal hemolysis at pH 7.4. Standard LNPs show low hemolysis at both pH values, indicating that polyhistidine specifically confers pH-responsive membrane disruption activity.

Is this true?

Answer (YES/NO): YES